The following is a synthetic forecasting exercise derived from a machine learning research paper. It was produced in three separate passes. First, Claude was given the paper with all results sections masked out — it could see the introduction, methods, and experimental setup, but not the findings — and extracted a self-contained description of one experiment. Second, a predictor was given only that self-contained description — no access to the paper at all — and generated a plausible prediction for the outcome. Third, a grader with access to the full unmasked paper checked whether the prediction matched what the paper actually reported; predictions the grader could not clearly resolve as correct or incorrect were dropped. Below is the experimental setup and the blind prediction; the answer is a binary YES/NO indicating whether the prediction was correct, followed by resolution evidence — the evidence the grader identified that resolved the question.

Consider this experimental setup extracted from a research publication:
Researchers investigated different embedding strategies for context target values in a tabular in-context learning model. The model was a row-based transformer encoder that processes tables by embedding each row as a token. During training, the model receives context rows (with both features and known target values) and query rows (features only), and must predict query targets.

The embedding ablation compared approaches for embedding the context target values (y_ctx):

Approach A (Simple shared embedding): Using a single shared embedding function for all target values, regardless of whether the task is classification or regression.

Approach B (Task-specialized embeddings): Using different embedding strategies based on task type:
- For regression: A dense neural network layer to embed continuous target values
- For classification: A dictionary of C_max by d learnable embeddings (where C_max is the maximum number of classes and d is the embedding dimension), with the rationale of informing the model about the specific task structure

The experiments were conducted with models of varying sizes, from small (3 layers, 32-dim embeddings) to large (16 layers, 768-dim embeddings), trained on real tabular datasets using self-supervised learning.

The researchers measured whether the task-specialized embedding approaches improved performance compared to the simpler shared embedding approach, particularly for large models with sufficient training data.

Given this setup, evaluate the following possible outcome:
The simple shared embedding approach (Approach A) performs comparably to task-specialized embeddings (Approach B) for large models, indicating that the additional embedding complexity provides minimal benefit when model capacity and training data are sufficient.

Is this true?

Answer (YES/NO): YES